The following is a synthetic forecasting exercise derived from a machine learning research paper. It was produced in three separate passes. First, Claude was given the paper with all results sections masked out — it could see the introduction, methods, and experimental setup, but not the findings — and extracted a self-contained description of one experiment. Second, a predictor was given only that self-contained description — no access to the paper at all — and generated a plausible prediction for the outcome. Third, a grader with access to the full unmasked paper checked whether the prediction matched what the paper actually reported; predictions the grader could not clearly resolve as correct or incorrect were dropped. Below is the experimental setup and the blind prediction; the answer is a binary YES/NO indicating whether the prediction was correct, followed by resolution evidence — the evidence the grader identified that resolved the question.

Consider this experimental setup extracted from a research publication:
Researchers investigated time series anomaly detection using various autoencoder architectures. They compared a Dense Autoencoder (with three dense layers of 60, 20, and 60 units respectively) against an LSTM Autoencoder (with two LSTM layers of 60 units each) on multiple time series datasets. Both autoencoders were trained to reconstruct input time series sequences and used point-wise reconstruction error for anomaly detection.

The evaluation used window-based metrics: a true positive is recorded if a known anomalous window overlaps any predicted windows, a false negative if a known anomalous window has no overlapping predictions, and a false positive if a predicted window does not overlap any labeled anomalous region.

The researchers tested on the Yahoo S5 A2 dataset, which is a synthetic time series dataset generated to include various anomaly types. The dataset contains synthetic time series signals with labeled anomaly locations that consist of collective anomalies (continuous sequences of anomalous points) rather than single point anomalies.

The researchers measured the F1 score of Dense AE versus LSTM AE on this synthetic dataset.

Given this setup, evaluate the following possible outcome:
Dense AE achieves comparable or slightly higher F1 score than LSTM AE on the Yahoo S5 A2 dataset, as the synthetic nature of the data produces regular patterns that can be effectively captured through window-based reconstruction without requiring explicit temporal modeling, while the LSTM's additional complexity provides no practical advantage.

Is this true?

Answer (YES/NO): NO